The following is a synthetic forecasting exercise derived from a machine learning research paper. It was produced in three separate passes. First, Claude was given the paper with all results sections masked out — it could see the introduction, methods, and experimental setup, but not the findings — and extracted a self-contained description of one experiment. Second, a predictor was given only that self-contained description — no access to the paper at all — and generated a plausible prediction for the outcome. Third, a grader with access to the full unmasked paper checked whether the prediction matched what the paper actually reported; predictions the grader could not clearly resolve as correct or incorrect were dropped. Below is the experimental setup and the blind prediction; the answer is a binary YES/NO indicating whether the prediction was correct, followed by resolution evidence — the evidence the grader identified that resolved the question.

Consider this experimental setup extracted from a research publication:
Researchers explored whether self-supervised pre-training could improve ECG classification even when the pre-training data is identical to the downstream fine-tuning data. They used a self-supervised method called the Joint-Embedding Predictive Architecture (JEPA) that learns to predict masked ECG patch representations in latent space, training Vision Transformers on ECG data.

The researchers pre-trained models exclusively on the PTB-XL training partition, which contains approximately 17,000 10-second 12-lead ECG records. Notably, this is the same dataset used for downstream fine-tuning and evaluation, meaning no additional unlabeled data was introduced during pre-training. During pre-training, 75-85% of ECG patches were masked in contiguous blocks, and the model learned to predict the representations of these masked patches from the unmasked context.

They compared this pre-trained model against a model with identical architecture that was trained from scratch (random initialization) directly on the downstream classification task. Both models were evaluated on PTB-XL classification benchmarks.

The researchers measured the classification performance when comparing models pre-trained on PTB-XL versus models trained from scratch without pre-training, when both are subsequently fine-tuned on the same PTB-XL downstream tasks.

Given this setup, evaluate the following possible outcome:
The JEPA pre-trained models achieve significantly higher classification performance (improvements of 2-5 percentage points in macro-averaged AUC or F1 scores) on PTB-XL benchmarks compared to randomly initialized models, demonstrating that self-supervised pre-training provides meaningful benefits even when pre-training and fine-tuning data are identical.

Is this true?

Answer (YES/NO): YES